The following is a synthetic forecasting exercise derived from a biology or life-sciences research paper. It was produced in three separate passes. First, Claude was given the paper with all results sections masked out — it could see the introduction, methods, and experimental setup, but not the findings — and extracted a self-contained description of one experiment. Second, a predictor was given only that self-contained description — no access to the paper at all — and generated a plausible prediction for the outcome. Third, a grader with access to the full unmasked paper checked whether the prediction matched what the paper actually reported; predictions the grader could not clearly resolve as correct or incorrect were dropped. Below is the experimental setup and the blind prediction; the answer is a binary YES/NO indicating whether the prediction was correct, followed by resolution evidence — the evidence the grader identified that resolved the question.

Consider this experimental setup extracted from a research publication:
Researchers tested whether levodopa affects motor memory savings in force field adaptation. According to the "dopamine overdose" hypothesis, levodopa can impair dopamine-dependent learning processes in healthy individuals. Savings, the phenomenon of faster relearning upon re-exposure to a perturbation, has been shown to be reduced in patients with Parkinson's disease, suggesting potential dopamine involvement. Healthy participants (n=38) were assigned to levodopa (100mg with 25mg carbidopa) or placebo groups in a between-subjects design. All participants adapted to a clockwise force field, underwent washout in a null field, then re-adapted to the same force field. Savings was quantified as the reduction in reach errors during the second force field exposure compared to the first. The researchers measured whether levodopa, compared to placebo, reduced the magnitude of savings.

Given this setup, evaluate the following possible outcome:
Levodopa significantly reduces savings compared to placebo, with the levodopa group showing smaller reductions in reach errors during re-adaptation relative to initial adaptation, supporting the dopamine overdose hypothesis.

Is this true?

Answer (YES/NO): NO